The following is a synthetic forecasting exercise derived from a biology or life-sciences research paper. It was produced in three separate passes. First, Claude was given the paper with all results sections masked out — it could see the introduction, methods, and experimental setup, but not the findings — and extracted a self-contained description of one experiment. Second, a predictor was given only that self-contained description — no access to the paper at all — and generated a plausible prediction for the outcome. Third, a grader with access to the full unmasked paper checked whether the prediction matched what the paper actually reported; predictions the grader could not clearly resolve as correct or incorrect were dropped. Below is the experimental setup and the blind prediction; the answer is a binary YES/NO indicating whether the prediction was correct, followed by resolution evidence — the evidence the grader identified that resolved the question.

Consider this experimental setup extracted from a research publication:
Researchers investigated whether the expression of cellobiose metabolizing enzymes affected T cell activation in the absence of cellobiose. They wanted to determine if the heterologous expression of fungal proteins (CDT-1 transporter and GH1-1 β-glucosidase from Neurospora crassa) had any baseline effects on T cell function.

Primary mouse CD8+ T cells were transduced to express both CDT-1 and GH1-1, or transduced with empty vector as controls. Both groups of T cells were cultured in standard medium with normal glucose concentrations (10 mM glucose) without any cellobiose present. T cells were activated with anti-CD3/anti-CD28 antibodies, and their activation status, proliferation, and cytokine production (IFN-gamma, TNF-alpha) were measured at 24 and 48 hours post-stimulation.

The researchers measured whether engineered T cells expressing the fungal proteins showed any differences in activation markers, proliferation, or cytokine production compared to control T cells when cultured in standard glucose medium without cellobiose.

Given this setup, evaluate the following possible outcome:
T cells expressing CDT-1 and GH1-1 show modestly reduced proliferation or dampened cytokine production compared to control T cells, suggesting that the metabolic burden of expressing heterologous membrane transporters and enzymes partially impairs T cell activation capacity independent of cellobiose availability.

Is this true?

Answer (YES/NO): NO